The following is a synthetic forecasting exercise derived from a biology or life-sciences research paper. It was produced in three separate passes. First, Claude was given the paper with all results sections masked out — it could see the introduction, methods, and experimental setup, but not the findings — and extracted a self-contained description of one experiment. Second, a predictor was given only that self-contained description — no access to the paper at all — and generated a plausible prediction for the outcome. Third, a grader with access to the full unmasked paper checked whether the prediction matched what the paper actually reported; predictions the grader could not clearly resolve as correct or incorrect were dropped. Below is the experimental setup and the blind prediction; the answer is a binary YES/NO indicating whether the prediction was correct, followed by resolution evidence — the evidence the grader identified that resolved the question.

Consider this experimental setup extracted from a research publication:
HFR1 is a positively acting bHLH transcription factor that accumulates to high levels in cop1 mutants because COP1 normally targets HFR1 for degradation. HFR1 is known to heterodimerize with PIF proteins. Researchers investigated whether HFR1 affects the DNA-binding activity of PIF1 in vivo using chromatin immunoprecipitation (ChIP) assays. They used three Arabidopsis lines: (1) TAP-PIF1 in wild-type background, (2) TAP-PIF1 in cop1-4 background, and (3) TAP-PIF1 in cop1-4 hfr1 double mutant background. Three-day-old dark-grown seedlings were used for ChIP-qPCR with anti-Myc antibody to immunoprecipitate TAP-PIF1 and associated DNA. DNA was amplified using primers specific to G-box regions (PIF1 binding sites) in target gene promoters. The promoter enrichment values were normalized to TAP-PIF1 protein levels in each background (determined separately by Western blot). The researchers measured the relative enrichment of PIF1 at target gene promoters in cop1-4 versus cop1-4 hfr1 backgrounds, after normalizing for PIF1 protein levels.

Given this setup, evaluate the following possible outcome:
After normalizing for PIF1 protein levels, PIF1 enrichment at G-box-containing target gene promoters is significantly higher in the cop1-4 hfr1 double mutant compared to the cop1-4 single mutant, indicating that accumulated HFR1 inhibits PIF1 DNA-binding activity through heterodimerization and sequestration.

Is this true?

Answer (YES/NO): YES